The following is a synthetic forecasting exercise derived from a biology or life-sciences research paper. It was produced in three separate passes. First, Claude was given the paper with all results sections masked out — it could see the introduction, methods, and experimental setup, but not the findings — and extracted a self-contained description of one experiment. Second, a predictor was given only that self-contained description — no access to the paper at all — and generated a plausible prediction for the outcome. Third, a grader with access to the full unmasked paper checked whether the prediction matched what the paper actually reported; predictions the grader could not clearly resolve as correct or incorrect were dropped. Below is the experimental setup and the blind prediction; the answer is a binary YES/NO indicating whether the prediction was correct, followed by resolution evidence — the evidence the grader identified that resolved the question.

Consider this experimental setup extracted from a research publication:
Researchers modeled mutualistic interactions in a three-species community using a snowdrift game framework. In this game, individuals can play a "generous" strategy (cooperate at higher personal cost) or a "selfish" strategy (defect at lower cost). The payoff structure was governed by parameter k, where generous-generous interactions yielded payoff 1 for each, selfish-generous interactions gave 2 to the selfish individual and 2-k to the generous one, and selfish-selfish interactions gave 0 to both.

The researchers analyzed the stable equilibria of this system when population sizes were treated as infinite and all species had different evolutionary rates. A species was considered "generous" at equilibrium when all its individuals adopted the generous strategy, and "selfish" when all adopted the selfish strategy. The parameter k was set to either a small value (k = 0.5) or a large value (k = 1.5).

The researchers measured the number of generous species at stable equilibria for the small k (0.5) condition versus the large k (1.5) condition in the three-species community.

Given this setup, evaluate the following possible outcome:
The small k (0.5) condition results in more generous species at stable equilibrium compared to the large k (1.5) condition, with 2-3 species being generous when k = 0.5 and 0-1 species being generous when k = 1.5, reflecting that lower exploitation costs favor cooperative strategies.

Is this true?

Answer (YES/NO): NO